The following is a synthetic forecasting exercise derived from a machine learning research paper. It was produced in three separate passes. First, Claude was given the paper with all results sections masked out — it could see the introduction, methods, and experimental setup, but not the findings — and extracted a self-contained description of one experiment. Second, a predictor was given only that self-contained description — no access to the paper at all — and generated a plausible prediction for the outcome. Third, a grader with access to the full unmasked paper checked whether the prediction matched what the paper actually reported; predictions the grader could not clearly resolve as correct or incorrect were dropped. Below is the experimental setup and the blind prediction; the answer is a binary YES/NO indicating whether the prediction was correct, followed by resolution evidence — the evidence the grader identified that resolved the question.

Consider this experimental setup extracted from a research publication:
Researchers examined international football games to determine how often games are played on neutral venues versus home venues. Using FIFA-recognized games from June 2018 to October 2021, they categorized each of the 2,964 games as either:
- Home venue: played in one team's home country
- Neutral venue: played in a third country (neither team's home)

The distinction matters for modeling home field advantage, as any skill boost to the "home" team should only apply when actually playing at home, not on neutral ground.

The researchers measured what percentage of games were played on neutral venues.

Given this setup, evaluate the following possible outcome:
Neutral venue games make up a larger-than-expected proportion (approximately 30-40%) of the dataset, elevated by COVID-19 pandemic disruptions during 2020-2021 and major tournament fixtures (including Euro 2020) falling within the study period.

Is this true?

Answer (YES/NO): NO